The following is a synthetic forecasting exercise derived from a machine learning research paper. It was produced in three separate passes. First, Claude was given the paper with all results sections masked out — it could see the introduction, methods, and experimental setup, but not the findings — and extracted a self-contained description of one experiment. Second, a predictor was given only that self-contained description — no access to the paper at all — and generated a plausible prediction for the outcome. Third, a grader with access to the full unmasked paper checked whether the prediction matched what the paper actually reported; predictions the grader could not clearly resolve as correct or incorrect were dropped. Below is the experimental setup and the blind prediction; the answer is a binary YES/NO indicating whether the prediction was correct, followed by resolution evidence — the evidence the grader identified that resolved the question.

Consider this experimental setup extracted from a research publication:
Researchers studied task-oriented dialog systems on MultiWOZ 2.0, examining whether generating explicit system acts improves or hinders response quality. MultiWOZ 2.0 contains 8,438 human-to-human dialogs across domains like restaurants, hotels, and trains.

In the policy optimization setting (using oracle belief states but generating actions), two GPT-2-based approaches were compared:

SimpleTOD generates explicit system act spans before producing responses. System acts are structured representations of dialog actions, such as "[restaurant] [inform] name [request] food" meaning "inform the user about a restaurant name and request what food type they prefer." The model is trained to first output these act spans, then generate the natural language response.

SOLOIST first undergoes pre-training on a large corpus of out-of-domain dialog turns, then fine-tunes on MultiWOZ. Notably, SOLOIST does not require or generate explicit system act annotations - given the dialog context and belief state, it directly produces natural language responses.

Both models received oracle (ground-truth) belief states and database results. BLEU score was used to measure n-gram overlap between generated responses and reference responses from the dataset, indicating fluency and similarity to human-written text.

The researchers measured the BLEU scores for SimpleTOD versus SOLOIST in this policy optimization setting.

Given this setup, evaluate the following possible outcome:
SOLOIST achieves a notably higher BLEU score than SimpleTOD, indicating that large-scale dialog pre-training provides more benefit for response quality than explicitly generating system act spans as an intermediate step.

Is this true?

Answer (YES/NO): NO